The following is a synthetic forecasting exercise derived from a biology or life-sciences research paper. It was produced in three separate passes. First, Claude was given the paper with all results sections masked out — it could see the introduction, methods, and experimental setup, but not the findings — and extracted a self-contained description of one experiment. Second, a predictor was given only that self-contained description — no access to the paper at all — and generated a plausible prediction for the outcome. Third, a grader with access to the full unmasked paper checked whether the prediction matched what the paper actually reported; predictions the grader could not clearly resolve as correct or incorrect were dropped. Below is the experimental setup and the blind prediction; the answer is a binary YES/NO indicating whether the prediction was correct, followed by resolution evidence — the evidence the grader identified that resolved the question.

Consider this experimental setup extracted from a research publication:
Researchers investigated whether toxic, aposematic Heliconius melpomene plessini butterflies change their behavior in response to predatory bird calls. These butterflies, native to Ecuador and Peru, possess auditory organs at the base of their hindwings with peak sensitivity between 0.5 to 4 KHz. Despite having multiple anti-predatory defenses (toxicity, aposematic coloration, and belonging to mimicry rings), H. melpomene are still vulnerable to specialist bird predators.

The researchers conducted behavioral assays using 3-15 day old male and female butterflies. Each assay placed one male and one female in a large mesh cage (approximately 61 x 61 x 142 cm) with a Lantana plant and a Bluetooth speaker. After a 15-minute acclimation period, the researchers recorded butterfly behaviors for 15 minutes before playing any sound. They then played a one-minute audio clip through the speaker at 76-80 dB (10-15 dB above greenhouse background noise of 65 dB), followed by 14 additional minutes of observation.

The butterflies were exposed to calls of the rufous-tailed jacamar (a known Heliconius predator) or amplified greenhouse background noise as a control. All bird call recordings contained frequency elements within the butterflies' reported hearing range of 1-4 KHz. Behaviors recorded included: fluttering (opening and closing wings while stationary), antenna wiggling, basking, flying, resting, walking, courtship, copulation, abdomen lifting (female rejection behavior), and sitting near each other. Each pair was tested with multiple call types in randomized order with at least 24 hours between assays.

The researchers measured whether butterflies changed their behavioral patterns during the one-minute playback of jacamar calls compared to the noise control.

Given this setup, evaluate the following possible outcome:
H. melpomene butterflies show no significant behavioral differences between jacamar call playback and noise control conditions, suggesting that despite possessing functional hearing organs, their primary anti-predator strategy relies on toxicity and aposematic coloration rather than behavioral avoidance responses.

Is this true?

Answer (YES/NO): NO